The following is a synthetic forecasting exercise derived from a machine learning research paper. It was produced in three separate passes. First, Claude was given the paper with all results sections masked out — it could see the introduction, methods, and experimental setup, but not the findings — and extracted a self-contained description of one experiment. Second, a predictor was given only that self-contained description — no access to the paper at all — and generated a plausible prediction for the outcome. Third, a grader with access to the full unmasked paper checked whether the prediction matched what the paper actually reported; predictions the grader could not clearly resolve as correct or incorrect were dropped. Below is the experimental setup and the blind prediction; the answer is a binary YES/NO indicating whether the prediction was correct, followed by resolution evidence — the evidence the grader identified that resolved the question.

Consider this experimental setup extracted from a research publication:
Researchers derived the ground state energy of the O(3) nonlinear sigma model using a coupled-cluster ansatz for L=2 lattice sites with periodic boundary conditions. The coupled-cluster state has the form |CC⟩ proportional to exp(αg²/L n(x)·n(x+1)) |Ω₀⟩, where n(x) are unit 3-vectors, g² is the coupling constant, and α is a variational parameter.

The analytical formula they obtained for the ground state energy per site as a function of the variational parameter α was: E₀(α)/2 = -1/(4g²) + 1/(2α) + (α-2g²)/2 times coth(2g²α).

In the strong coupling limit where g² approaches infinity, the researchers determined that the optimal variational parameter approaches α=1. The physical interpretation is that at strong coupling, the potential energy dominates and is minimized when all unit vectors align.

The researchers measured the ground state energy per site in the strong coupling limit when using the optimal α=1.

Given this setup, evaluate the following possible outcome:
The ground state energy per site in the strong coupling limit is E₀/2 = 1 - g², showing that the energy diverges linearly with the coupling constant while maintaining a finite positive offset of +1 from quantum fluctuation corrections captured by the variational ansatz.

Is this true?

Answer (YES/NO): YES